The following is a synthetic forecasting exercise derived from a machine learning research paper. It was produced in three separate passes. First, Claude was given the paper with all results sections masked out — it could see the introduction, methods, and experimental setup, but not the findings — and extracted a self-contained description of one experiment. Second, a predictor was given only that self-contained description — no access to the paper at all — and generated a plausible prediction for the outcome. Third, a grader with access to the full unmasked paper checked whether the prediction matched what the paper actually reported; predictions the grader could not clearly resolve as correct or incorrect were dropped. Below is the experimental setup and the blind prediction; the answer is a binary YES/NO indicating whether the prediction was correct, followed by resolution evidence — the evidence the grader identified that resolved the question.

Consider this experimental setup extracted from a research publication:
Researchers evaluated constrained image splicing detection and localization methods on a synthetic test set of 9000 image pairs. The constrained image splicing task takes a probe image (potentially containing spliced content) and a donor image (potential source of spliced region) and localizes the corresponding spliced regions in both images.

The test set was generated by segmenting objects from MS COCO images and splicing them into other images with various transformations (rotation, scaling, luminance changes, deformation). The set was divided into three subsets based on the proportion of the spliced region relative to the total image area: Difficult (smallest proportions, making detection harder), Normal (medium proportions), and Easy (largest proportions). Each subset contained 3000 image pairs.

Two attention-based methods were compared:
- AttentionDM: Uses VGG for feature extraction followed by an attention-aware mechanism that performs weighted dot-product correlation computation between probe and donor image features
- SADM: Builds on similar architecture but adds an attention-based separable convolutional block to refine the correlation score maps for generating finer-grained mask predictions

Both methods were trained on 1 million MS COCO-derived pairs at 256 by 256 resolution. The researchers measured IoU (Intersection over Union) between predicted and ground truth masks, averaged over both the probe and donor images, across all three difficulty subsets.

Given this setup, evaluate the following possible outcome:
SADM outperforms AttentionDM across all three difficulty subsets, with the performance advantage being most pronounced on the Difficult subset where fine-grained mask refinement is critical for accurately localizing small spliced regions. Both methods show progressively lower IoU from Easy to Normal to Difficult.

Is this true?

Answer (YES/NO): YES